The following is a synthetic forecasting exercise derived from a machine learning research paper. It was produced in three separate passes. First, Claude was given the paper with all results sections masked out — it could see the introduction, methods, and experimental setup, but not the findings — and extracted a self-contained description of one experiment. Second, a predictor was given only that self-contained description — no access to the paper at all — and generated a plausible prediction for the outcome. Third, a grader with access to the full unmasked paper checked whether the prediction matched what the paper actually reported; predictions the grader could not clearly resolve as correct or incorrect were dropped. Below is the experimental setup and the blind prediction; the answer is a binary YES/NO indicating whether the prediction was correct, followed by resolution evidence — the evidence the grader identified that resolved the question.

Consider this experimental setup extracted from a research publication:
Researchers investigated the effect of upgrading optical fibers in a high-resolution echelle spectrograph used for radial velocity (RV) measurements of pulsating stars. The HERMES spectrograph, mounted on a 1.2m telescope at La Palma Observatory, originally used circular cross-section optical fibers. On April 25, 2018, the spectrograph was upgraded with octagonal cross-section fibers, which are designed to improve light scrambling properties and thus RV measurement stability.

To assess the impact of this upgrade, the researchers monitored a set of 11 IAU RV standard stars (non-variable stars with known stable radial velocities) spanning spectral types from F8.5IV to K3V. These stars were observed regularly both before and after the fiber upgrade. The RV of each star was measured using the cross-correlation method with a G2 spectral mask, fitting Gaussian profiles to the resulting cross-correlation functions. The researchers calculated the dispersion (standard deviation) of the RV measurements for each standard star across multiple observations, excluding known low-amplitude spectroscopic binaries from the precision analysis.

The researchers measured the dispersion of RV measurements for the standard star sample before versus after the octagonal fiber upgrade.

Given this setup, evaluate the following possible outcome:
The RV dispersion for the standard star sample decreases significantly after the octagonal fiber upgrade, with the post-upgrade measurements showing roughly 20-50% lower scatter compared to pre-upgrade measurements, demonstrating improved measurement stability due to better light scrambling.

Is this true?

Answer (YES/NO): YES